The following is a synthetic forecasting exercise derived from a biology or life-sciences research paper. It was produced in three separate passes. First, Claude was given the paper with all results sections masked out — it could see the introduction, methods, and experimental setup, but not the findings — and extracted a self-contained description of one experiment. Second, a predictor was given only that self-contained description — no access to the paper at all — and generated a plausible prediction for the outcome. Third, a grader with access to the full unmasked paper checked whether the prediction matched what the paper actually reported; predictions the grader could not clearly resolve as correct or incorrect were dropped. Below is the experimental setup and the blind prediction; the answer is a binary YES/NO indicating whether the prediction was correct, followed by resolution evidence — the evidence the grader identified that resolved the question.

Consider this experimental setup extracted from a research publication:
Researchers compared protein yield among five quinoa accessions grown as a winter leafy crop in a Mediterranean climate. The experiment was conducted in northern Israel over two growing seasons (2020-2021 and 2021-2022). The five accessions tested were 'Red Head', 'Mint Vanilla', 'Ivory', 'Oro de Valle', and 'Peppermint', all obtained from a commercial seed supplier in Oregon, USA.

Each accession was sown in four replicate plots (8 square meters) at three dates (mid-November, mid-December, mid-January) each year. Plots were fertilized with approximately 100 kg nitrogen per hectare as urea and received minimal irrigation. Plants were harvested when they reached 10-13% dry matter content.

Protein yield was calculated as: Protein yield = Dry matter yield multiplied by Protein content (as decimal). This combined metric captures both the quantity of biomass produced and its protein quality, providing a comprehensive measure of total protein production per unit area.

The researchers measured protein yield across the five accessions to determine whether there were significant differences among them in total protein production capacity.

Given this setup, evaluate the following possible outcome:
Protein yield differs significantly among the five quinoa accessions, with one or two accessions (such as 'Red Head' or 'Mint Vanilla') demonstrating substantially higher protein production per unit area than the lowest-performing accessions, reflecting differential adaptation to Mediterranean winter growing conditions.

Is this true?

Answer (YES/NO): NO